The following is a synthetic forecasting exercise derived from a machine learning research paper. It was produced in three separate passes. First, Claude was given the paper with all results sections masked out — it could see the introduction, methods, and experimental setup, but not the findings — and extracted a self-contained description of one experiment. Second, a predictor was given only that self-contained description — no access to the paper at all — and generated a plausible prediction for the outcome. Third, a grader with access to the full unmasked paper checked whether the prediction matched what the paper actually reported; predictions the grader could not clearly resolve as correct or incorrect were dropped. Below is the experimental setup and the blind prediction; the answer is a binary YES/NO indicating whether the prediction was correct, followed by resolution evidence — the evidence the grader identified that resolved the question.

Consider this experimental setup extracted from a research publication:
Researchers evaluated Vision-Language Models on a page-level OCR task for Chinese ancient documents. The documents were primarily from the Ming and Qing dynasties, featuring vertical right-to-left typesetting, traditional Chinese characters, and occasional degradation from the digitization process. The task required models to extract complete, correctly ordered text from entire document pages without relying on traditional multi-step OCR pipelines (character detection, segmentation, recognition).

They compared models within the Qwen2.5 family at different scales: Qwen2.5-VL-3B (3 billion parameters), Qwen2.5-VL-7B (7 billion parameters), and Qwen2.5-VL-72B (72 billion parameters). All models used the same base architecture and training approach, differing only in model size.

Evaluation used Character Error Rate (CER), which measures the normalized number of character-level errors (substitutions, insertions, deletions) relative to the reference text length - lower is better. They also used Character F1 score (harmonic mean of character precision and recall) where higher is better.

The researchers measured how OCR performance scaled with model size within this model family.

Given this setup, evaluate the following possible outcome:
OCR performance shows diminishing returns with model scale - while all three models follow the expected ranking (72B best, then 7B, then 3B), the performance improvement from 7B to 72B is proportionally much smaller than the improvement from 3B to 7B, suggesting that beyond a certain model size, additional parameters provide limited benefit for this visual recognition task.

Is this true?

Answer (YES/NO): NO